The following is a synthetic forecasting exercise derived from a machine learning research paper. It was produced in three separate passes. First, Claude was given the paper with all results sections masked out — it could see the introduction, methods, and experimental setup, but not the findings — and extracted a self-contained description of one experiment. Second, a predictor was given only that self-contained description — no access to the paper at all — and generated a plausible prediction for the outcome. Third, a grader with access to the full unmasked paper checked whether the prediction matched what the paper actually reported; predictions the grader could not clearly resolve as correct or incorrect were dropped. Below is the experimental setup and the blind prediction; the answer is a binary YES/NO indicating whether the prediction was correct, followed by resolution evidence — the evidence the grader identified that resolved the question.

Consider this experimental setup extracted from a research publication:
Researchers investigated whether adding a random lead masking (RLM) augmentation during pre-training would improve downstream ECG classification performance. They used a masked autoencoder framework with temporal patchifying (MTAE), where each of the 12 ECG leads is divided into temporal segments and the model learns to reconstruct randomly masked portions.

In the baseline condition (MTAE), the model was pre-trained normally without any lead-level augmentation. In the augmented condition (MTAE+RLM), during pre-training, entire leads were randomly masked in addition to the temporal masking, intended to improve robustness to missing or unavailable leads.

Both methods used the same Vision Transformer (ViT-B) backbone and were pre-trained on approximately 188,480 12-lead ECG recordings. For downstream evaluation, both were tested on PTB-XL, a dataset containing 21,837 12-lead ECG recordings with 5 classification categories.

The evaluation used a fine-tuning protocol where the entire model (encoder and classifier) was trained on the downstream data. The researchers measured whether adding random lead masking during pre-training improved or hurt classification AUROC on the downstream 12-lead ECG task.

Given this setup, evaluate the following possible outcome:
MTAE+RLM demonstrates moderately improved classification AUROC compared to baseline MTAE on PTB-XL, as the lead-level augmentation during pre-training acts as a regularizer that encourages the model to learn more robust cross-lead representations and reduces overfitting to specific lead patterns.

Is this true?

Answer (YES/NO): NO